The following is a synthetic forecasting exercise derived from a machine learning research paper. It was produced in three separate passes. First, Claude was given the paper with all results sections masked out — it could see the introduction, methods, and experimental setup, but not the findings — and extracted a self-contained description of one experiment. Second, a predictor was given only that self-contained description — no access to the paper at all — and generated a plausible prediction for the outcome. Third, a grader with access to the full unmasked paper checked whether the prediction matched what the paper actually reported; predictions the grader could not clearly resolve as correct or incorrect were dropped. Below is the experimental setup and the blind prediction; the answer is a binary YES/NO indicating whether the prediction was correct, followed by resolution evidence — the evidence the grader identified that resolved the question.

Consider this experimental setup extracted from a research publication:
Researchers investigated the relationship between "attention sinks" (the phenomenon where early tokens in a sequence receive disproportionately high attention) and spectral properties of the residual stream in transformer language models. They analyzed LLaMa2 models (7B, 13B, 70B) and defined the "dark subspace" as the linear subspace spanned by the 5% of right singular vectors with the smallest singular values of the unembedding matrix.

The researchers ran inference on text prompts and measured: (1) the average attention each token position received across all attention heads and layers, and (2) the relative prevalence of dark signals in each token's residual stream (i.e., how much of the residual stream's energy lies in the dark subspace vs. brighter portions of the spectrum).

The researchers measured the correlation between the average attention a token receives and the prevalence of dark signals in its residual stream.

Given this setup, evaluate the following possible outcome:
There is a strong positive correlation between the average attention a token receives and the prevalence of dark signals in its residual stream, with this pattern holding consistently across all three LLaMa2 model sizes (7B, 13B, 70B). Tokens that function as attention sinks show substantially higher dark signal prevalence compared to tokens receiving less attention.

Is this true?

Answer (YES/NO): NO